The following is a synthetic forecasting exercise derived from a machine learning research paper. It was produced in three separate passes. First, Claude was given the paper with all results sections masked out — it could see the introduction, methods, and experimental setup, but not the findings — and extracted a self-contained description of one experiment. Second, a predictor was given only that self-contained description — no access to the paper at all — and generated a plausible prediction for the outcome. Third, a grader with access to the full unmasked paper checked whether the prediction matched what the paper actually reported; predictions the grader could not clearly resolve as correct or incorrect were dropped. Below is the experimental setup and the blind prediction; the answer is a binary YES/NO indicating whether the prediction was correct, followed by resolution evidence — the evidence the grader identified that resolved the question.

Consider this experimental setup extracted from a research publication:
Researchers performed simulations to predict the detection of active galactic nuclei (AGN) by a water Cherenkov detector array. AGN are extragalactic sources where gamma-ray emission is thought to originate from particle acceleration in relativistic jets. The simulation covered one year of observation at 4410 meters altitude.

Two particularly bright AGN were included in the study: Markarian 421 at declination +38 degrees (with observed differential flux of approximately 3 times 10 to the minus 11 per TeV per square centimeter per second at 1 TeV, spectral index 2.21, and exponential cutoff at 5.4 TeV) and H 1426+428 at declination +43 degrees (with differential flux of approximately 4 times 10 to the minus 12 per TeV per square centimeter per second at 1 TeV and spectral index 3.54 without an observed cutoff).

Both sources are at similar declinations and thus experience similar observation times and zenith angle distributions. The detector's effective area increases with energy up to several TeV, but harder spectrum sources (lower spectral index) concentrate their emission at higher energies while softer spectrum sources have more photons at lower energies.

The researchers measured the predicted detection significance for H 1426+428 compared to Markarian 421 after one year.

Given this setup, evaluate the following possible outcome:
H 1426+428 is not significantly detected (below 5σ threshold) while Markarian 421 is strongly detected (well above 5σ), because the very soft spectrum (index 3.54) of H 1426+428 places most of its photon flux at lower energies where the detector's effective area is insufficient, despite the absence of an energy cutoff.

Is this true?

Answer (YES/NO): NO